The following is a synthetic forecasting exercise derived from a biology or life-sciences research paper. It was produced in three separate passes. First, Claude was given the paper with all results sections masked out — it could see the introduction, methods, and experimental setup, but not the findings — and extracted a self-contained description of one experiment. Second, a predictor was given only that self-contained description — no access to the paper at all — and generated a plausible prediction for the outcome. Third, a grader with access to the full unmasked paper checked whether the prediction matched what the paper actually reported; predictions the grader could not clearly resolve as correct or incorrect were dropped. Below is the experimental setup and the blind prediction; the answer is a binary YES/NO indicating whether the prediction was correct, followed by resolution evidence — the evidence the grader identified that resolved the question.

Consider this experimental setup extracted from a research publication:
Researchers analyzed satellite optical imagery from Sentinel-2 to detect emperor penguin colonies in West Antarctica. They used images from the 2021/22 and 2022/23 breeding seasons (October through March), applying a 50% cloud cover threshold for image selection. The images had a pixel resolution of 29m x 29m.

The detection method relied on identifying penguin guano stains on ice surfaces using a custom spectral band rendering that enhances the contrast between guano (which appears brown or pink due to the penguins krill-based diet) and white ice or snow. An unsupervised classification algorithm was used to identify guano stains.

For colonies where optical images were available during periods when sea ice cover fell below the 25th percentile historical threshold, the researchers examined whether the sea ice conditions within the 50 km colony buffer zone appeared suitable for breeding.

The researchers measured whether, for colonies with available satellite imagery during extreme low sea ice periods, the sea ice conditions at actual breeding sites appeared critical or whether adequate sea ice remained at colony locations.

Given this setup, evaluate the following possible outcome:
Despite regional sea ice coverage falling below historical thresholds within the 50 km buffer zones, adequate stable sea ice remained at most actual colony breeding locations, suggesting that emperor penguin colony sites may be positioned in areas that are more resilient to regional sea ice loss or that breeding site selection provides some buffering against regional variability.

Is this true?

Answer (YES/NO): NO